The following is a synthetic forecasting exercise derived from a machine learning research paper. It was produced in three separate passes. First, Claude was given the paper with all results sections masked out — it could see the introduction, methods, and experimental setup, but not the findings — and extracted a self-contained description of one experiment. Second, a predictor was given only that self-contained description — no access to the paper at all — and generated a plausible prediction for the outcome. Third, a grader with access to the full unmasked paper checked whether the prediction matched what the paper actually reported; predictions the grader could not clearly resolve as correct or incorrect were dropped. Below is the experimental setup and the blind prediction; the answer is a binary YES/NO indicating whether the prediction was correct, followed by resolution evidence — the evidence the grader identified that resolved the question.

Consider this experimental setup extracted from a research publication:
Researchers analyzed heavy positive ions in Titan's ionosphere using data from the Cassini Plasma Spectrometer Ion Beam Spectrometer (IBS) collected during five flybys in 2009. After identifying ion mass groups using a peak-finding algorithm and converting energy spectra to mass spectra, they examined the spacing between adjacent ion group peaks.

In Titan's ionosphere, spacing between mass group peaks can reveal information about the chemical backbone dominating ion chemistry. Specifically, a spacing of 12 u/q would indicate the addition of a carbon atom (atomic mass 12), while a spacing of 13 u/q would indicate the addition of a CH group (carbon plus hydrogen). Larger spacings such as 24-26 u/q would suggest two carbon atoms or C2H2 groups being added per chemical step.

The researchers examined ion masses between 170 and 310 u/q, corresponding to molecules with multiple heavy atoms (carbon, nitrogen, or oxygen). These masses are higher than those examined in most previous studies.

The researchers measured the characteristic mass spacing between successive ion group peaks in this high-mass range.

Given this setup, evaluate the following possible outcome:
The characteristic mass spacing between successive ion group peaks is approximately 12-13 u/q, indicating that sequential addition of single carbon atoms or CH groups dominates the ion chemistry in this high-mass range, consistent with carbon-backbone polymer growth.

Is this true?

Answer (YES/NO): YES